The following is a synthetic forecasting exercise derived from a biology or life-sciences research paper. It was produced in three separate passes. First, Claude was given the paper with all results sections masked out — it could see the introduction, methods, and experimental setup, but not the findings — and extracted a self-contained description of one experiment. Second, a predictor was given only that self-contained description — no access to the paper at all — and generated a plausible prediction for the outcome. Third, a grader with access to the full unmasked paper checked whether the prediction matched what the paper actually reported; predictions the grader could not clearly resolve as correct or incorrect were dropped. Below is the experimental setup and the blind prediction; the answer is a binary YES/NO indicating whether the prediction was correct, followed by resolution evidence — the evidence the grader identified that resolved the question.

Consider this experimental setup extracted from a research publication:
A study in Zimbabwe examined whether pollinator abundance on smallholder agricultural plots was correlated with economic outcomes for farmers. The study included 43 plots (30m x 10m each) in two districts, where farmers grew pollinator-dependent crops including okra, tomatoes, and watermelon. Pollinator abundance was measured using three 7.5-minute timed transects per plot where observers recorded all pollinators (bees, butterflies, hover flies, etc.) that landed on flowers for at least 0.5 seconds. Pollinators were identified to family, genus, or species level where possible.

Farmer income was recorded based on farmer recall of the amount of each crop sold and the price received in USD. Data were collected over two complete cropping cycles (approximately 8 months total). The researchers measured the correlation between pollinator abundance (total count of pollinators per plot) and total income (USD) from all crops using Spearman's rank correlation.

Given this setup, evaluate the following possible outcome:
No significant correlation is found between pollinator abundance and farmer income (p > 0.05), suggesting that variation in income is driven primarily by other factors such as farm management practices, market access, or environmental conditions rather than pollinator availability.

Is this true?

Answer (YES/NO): NO